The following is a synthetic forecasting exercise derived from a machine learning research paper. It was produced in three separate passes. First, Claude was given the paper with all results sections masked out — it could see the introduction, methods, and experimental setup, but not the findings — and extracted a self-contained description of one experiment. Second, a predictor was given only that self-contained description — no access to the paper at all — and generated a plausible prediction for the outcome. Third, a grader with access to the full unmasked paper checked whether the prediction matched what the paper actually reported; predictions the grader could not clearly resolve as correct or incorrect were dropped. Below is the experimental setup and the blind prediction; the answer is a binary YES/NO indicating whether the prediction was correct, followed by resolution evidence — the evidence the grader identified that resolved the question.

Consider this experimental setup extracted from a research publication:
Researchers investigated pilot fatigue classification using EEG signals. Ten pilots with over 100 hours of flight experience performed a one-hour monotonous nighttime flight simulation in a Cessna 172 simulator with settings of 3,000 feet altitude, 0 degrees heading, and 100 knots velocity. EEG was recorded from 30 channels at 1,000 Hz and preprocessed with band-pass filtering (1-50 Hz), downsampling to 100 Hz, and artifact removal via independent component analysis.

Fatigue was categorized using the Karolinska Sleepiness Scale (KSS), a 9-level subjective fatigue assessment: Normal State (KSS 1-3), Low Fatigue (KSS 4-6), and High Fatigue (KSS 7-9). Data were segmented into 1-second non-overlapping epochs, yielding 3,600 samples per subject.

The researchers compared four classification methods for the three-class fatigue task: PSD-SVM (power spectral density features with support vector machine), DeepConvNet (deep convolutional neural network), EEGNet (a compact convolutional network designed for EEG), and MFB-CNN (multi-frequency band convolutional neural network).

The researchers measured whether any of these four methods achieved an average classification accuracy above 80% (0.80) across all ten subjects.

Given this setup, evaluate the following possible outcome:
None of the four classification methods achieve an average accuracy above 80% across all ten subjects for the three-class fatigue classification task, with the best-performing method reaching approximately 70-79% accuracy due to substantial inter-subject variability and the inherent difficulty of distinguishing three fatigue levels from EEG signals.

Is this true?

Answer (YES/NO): NO